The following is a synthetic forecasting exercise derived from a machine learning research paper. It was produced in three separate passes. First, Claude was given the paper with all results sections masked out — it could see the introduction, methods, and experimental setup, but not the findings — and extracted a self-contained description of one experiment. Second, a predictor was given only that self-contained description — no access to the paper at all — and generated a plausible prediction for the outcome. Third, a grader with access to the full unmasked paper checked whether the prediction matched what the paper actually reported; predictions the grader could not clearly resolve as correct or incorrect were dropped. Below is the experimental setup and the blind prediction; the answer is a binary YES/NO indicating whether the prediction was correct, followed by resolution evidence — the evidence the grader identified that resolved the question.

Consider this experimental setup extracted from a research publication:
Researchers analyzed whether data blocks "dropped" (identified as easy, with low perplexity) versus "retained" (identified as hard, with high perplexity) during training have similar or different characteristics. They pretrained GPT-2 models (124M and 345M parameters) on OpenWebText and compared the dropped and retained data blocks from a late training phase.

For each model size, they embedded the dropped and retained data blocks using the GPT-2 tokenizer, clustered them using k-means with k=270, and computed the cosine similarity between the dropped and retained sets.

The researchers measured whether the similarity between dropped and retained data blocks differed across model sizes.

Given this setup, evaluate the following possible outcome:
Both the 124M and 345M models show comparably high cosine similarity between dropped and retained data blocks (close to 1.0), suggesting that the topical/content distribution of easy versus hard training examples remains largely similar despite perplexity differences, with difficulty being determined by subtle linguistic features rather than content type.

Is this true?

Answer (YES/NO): NO